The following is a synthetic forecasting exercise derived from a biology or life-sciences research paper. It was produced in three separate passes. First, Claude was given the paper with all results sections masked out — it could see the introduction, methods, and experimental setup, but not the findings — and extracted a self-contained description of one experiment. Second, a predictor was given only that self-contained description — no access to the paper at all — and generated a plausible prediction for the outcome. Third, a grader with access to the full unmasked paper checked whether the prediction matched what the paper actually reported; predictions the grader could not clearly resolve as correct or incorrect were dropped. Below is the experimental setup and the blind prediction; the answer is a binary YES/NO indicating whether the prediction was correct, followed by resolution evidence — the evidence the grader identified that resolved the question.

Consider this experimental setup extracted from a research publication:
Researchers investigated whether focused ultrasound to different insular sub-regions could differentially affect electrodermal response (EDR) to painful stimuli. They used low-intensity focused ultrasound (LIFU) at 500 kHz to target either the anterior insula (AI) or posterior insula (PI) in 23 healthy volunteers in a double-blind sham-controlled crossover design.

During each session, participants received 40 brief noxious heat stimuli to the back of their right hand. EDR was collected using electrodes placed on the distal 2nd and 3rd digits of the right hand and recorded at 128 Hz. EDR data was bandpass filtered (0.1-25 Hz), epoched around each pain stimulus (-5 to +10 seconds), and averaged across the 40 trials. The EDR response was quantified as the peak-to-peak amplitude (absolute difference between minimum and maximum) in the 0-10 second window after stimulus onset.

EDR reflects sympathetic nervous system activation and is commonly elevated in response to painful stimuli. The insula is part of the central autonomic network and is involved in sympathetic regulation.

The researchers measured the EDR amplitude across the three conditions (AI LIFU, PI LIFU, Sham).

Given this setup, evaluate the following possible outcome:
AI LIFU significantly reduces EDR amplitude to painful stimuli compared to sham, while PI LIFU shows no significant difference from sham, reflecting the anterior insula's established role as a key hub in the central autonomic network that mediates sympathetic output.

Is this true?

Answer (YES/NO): NO